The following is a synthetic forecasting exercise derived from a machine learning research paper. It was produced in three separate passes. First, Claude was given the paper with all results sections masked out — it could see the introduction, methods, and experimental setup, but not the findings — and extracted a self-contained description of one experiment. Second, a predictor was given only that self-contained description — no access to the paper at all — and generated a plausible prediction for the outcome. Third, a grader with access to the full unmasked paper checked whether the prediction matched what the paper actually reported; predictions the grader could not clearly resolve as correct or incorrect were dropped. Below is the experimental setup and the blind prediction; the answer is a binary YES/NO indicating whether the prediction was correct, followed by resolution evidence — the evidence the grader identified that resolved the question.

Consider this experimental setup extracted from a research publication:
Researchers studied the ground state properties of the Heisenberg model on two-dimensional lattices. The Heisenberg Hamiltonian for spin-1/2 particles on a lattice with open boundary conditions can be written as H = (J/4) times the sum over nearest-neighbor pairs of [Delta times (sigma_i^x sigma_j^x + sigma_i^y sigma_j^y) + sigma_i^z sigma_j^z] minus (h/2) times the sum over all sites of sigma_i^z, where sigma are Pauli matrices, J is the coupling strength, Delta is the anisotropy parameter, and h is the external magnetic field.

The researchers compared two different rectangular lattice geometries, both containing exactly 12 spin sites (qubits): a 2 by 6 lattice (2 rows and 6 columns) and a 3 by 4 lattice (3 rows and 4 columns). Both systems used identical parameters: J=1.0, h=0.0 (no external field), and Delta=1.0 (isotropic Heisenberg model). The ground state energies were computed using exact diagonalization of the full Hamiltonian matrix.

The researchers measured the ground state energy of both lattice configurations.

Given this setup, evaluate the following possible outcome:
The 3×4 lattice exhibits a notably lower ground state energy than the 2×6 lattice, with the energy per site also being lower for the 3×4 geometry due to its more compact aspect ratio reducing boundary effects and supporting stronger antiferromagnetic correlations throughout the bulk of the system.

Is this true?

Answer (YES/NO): NO